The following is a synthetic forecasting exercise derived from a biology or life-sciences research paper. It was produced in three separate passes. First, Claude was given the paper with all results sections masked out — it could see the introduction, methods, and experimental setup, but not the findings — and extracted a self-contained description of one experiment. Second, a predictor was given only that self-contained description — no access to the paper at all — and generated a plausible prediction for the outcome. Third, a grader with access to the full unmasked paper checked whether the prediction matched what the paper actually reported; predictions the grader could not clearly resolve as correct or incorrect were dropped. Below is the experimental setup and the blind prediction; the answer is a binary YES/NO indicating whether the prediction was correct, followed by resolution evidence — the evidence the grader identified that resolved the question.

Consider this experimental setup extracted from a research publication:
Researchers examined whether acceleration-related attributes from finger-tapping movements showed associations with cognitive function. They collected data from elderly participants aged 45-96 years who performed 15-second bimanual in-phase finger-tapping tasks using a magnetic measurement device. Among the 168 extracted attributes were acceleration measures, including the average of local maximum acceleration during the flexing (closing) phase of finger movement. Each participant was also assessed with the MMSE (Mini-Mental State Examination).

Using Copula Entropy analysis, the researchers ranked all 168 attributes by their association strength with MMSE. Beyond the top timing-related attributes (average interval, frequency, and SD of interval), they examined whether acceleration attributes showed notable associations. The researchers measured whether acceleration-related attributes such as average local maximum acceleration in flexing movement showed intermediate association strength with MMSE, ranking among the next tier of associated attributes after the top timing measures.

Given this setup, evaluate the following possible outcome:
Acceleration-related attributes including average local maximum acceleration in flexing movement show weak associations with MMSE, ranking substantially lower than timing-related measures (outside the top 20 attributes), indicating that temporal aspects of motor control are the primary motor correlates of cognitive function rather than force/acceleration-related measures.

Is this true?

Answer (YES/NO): NO